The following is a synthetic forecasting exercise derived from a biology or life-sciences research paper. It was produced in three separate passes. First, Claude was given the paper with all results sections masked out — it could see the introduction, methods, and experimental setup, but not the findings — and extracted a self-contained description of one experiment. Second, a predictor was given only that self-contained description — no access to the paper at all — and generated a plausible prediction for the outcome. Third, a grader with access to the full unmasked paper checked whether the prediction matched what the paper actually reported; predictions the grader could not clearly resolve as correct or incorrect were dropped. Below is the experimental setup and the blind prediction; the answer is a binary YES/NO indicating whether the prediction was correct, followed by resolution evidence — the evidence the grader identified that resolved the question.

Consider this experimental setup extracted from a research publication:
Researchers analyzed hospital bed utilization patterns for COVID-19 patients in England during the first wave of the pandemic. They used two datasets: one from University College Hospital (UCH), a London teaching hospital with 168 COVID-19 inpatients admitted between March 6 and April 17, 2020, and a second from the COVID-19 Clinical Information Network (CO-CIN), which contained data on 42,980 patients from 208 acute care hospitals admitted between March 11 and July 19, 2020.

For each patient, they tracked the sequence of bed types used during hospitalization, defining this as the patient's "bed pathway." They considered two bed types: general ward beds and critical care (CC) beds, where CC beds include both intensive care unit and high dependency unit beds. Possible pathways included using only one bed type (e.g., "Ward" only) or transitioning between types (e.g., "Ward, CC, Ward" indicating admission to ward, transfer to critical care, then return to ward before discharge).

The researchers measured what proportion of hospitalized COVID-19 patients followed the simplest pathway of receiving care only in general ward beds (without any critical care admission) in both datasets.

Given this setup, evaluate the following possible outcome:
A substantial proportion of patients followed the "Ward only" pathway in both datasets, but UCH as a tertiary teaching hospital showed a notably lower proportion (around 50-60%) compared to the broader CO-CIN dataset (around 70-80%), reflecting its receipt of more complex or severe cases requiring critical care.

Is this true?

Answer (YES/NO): NO